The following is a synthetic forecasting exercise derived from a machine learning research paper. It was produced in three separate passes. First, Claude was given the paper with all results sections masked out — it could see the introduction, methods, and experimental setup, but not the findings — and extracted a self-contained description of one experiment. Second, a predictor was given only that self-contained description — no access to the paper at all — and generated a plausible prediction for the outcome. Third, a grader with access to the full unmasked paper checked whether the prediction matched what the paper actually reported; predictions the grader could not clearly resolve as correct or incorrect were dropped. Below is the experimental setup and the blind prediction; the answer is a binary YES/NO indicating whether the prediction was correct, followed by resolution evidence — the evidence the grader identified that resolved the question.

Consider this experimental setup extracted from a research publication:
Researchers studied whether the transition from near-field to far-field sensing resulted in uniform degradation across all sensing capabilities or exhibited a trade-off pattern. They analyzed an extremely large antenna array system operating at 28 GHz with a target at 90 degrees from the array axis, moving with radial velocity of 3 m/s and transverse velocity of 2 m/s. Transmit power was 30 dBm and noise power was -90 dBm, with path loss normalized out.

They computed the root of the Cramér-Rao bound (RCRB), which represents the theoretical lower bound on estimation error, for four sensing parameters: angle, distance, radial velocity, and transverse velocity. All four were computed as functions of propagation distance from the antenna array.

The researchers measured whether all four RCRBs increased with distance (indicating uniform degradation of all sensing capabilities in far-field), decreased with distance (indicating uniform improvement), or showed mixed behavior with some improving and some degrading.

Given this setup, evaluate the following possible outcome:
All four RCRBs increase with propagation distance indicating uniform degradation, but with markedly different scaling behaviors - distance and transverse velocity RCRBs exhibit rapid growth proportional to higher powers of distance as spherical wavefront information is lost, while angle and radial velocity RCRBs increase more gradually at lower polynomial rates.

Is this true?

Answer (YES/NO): NO